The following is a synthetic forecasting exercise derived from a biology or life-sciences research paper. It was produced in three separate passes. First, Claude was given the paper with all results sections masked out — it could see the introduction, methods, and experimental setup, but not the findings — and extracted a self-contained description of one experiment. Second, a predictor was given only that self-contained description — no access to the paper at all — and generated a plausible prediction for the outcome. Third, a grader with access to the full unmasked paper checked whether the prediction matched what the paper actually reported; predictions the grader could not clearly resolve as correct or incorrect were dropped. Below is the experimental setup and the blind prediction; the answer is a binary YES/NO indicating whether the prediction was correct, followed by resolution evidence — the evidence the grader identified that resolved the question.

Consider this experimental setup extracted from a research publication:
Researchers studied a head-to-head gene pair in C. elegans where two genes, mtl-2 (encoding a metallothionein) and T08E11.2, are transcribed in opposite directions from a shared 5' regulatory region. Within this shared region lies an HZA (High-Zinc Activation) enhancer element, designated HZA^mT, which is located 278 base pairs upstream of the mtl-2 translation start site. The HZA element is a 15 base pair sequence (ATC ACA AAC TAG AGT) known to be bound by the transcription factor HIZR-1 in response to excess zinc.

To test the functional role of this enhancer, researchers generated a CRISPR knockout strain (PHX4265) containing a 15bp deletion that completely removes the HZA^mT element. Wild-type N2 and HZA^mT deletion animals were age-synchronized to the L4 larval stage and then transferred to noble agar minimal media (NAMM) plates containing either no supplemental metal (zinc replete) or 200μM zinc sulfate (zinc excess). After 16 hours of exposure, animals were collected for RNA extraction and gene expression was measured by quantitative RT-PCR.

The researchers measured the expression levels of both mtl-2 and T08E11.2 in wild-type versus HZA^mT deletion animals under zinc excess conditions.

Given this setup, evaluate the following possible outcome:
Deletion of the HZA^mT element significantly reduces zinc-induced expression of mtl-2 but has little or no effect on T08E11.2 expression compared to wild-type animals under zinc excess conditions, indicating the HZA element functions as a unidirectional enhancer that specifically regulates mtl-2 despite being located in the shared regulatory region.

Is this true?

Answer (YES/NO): NO